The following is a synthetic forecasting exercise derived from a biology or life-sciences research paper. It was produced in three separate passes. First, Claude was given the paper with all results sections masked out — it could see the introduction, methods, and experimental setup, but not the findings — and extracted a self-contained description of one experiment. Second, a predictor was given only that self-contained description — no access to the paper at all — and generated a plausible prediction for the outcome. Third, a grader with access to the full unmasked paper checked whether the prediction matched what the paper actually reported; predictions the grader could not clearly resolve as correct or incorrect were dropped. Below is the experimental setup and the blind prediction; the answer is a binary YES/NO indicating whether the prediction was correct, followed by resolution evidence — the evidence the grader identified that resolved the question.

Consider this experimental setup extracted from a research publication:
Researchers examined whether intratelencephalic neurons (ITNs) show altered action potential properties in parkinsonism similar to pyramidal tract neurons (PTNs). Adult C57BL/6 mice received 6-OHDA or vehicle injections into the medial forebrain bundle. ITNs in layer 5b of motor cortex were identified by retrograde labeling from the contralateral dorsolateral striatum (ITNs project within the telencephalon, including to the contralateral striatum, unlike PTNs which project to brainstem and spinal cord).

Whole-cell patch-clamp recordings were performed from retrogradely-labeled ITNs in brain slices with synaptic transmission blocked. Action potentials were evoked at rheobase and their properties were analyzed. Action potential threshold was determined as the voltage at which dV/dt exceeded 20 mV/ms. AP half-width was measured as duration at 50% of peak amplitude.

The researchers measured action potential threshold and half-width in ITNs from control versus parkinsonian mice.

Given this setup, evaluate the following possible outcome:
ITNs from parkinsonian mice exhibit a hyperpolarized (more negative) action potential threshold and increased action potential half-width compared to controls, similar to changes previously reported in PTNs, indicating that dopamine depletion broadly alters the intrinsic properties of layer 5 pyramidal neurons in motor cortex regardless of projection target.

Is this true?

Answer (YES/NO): NO